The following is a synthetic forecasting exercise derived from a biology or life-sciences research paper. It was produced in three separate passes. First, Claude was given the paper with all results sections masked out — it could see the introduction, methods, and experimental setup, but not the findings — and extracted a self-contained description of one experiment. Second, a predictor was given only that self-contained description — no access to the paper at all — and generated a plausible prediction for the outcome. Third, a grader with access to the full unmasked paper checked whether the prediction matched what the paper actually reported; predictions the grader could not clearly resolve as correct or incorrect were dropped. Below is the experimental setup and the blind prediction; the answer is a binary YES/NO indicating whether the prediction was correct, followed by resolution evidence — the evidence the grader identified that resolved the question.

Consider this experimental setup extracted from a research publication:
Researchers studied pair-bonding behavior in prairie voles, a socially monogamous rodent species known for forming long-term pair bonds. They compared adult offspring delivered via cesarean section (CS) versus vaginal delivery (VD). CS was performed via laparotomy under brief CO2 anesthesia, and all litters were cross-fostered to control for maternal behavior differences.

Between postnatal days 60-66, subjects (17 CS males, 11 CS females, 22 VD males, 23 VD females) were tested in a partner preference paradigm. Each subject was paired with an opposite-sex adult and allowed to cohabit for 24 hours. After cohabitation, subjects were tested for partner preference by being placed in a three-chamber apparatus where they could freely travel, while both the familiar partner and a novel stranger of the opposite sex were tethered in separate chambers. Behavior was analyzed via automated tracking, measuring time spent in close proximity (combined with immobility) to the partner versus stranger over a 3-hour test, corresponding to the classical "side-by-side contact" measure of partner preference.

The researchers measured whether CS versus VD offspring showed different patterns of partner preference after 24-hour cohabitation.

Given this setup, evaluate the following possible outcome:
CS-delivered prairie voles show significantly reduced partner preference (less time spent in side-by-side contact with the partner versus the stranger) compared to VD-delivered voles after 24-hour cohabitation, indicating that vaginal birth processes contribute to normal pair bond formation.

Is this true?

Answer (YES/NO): YES